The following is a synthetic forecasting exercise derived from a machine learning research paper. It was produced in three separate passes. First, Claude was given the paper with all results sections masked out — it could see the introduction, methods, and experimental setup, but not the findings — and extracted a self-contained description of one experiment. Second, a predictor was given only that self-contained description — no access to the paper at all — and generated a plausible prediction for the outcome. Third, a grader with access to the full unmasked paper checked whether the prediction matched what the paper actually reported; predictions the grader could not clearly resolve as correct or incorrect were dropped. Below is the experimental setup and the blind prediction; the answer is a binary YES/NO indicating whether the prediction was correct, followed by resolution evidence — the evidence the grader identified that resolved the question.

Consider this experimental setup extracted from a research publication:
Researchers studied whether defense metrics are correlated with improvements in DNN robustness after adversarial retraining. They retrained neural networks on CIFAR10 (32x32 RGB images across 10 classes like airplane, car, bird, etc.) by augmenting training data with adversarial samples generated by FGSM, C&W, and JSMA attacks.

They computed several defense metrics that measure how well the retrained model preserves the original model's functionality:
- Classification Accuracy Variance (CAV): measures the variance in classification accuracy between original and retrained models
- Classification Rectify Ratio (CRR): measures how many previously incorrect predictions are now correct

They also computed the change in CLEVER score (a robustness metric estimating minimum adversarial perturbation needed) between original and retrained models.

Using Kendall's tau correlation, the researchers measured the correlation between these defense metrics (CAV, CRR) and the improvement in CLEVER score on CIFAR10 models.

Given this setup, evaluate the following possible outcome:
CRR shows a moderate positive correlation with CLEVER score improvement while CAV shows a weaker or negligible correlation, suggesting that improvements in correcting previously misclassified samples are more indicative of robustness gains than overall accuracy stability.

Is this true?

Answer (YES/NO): NO